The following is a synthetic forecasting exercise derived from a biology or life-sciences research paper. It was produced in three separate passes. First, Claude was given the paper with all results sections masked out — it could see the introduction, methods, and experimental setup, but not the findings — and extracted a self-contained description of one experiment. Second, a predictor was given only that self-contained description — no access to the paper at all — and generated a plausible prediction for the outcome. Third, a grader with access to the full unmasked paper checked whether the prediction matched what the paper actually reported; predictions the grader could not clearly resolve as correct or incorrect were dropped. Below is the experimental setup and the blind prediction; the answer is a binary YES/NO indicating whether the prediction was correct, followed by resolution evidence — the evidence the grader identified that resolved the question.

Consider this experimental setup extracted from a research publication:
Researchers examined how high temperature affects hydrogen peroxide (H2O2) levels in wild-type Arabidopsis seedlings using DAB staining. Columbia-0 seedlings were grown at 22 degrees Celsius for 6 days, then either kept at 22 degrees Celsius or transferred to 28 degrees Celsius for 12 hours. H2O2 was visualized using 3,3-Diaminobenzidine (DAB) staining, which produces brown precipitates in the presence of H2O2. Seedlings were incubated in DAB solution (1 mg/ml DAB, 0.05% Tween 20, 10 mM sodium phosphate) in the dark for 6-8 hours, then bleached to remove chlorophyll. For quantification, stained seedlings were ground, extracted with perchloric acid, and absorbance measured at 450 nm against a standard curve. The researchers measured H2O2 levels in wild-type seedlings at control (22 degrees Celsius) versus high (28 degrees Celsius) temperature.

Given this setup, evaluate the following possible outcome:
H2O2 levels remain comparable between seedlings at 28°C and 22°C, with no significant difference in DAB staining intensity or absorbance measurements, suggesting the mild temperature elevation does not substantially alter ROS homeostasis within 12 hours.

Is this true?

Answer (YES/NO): NO